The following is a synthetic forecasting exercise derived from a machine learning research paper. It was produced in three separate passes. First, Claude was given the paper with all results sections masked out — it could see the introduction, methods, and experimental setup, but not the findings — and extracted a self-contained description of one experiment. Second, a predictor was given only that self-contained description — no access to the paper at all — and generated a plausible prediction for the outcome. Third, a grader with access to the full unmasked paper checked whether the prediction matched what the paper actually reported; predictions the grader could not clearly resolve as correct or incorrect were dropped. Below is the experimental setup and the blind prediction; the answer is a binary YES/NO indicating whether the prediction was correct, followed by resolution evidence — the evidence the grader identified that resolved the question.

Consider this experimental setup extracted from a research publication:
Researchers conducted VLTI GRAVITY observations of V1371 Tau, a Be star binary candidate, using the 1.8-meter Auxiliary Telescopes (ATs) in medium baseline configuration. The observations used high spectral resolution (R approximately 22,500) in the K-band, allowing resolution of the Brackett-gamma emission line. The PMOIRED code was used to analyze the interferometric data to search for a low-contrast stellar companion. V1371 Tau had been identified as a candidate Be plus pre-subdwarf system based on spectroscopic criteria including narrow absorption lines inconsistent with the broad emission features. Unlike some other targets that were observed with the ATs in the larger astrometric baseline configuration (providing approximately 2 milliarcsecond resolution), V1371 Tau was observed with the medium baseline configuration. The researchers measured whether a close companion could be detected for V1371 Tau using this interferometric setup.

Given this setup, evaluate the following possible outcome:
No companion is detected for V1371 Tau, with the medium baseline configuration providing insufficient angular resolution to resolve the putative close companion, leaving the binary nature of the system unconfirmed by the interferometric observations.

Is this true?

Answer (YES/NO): NO